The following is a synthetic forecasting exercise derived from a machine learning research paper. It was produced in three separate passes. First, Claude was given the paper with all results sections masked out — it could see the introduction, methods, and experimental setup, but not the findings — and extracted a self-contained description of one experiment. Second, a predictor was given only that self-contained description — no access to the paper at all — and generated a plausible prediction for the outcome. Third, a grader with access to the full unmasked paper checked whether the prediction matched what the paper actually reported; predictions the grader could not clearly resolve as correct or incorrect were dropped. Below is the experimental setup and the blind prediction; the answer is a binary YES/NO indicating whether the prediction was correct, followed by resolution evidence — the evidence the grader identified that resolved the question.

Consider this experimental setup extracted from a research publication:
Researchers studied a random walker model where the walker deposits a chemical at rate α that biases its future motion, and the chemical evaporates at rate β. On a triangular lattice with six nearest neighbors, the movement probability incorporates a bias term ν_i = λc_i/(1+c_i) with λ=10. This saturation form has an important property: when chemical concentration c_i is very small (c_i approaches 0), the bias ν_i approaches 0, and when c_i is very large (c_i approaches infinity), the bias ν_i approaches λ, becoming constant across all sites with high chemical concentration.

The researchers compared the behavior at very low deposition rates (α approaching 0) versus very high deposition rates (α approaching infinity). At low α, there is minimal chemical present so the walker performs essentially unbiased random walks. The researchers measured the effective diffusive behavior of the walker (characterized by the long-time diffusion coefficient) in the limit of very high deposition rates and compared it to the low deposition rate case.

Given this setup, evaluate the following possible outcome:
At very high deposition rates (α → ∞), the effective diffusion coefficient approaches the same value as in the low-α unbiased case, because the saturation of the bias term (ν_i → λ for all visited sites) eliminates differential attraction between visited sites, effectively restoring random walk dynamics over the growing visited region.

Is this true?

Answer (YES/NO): YES